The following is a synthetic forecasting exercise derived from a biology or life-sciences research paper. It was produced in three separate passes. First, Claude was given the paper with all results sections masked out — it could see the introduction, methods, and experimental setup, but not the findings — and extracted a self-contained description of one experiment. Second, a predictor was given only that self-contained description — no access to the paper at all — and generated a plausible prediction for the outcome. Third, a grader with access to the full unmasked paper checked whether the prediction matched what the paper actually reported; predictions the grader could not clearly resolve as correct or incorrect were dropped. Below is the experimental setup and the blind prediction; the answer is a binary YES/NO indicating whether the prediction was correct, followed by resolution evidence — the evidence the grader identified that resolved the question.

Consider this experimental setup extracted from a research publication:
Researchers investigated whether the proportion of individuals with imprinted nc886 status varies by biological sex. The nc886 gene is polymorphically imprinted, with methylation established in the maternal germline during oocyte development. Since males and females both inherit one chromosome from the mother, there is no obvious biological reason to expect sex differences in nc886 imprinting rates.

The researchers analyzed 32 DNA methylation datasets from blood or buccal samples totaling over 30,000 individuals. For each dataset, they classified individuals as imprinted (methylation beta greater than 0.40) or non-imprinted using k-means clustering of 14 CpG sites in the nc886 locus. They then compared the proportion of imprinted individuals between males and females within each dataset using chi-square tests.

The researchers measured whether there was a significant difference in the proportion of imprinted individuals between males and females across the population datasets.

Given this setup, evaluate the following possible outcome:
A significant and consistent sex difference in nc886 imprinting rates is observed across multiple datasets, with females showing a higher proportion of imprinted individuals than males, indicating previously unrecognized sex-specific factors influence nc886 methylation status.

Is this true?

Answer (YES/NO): NO